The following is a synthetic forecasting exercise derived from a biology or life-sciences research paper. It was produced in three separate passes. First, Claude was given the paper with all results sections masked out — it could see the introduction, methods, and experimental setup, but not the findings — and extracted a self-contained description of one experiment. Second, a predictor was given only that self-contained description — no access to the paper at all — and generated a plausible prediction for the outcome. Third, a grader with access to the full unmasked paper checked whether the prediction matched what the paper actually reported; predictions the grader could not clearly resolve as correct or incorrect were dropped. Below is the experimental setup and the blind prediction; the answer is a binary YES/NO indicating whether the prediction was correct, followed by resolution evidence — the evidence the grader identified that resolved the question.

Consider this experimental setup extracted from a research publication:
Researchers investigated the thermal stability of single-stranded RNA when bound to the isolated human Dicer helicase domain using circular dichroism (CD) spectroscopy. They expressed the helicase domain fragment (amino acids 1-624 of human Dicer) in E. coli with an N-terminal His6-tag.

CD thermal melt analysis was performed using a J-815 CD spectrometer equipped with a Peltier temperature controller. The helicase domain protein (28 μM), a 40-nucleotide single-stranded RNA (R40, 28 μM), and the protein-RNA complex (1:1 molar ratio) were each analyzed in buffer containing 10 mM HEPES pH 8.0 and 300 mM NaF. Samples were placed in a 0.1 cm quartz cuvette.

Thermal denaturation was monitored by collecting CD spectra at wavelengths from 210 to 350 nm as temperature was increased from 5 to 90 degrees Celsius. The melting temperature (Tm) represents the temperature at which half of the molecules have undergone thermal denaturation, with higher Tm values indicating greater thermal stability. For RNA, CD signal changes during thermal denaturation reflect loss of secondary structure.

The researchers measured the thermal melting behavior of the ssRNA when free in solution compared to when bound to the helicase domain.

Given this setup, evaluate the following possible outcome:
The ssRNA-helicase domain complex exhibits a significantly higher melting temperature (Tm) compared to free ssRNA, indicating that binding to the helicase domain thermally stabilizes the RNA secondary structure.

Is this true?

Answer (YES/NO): NO